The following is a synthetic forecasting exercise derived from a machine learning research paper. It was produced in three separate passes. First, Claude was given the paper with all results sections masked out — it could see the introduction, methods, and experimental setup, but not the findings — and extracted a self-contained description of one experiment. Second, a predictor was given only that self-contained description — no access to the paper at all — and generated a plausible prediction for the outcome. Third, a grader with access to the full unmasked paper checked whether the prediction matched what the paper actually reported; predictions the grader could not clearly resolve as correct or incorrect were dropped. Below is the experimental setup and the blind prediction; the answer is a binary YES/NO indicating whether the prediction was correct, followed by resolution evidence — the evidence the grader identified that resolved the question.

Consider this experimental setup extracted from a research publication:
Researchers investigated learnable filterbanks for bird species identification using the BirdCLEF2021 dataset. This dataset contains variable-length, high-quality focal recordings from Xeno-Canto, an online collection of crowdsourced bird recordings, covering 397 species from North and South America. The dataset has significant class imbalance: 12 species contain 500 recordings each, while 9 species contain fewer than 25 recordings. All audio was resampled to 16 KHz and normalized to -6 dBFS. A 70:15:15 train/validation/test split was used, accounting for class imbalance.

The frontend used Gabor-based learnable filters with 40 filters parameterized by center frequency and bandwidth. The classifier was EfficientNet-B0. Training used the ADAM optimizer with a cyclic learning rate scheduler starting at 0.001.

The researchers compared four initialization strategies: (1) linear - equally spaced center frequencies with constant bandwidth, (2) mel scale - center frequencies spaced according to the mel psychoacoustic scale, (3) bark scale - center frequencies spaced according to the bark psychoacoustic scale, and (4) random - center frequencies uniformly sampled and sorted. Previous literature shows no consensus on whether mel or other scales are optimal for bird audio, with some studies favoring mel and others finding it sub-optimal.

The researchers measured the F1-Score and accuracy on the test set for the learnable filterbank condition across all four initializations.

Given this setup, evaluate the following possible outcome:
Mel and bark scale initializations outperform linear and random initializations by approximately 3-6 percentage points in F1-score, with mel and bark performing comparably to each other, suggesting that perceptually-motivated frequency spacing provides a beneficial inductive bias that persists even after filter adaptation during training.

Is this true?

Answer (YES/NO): NO